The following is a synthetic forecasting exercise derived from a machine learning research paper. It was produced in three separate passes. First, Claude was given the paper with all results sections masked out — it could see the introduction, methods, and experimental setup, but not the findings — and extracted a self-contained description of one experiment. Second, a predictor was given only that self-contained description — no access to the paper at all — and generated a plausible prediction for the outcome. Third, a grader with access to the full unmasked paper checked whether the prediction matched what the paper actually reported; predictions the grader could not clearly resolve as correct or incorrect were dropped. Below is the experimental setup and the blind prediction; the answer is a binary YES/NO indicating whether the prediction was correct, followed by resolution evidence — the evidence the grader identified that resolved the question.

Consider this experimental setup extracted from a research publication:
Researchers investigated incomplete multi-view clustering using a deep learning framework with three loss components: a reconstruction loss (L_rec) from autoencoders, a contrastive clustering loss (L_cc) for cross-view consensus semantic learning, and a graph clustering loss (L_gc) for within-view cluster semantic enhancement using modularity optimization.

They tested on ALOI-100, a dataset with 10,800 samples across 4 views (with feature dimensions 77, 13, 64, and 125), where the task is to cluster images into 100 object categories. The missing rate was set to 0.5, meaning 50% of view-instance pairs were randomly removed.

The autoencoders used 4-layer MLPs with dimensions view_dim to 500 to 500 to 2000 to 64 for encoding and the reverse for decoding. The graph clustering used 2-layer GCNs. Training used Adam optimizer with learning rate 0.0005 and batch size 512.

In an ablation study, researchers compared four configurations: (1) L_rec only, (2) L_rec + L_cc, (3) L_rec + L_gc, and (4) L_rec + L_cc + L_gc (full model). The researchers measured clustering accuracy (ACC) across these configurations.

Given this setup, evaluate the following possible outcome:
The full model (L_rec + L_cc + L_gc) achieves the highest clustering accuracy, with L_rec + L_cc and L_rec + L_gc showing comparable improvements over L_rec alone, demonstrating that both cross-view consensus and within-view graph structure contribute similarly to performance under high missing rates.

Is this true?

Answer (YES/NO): NO